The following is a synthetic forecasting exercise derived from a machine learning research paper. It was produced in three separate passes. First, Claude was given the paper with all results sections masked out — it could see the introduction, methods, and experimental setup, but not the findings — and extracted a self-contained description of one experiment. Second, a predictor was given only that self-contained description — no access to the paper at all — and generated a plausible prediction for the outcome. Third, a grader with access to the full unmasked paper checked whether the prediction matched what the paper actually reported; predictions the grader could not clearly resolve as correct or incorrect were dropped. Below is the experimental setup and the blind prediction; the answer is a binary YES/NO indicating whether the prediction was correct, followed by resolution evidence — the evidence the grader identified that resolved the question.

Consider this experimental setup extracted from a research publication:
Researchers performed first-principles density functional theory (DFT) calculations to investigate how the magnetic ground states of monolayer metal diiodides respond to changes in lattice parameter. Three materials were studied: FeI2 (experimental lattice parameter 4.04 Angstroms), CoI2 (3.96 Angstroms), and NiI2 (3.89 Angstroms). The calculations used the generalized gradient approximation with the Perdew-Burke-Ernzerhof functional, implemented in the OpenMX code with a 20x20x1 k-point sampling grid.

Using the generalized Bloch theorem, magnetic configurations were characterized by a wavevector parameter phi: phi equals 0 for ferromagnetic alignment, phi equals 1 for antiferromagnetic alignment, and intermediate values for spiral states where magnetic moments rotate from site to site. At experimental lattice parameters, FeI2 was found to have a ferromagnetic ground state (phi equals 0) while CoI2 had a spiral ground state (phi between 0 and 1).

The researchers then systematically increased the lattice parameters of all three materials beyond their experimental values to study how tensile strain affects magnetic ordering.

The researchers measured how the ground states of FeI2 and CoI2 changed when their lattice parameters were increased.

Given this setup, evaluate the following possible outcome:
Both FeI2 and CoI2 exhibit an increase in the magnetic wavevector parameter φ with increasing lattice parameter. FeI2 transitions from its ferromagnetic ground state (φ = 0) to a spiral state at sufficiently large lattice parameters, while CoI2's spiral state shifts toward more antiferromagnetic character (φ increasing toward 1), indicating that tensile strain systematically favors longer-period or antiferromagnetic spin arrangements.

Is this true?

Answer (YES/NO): NO